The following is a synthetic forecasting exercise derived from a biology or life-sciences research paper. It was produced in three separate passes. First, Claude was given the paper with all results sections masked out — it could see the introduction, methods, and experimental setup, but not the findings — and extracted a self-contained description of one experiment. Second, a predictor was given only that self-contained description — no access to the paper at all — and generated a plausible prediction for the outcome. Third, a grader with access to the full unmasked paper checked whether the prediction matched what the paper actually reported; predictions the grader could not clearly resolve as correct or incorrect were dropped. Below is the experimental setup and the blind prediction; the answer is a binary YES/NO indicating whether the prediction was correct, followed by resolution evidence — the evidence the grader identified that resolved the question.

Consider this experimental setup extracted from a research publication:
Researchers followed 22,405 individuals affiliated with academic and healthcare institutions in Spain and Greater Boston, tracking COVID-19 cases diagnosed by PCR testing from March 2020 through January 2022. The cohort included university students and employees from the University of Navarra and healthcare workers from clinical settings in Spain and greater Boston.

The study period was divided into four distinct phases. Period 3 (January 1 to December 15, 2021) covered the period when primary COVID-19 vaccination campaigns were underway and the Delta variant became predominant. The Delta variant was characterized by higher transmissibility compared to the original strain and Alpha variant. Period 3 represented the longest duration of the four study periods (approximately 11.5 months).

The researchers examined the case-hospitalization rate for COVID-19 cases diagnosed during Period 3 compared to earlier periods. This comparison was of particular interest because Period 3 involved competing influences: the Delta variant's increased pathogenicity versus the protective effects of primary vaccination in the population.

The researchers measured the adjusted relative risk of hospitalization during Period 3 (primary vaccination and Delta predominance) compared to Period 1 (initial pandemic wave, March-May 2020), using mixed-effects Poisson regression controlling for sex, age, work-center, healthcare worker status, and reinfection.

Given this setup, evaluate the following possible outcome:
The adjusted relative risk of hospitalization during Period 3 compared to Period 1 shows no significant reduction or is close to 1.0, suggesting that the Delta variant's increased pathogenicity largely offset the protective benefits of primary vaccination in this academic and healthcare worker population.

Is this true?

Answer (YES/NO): NO